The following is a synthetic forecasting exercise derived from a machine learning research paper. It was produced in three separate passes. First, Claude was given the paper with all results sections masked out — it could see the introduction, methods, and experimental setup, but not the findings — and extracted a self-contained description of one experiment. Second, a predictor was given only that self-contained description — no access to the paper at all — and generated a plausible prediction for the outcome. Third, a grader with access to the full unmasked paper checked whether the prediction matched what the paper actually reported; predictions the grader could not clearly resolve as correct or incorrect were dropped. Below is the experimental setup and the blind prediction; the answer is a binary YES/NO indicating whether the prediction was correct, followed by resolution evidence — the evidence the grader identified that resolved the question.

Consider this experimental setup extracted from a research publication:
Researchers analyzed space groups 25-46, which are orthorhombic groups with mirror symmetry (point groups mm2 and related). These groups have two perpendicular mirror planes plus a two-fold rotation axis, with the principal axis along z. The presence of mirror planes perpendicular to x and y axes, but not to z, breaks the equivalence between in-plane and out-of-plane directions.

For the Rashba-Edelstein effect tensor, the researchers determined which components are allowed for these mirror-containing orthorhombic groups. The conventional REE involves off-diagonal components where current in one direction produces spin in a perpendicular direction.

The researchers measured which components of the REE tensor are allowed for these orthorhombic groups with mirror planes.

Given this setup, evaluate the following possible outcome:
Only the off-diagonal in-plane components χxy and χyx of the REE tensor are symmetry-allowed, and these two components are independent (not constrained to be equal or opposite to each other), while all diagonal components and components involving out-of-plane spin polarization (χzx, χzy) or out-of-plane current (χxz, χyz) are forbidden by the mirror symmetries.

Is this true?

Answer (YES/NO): YES